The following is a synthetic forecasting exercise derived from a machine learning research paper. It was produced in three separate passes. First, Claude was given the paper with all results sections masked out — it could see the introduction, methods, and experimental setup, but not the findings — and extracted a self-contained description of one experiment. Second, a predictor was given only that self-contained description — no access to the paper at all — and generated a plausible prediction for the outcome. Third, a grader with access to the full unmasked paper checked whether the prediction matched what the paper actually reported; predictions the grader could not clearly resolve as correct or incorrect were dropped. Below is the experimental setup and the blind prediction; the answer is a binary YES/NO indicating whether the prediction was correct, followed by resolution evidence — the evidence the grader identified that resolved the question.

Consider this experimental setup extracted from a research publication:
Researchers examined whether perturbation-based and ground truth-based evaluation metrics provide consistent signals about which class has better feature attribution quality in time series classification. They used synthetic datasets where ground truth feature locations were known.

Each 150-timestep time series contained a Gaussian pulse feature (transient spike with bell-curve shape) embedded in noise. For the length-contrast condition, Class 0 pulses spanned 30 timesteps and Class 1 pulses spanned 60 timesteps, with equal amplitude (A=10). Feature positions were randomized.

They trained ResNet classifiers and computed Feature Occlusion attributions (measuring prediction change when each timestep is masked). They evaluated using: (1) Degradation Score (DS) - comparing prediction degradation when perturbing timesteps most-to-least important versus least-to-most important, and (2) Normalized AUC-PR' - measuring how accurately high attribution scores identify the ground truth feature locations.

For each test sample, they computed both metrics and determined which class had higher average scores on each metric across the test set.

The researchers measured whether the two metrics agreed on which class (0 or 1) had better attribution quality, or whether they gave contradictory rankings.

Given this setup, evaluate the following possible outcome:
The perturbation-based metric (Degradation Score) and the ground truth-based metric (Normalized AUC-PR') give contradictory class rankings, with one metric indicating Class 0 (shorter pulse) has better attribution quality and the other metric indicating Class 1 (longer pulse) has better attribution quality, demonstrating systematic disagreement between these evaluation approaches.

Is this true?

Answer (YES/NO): YES